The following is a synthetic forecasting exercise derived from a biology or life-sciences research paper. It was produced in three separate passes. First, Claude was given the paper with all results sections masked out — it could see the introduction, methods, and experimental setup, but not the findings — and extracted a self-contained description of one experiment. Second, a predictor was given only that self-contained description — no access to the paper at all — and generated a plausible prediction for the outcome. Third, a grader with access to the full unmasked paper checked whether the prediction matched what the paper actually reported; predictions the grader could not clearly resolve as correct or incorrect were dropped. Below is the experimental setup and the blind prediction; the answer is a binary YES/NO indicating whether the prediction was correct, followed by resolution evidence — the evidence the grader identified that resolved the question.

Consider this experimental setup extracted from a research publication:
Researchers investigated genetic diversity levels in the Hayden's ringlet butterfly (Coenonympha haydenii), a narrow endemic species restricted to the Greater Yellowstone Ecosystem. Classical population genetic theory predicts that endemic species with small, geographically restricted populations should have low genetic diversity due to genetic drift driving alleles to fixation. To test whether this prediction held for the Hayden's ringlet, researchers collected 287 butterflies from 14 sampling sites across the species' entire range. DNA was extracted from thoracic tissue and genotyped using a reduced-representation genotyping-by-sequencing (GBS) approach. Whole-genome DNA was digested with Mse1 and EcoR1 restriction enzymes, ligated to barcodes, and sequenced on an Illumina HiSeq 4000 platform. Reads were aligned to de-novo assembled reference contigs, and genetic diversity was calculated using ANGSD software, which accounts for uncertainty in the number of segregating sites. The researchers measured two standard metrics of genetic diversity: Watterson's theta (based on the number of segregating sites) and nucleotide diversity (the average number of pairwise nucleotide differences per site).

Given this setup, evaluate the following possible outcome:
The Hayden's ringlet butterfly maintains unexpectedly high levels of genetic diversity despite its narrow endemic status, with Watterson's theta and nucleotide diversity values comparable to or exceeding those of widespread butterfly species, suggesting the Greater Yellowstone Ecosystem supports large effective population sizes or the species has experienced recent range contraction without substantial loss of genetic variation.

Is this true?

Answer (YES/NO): YES